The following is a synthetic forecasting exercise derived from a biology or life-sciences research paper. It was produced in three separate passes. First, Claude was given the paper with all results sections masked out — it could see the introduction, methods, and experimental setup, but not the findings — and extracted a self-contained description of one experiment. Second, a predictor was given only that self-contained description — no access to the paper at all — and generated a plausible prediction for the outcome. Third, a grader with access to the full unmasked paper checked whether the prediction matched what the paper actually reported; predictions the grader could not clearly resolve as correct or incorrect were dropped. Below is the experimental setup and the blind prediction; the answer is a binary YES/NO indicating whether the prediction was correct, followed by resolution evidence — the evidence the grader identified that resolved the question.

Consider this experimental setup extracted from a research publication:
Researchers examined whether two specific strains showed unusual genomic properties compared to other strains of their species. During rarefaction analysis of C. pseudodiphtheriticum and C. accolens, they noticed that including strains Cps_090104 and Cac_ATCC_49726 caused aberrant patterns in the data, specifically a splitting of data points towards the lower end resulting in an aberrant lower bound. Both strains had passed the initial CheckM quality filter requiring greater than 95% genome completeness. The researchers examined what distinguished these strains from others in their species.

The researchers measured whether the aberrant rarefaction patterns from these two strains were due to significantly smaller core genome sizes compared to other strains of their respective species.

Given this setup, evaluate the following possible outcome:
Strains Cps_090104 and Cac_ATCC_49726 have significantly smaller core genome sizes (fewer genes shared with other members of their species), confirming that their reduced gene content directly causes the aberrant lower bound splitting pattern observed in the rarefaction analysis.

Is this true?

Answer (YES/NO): YES